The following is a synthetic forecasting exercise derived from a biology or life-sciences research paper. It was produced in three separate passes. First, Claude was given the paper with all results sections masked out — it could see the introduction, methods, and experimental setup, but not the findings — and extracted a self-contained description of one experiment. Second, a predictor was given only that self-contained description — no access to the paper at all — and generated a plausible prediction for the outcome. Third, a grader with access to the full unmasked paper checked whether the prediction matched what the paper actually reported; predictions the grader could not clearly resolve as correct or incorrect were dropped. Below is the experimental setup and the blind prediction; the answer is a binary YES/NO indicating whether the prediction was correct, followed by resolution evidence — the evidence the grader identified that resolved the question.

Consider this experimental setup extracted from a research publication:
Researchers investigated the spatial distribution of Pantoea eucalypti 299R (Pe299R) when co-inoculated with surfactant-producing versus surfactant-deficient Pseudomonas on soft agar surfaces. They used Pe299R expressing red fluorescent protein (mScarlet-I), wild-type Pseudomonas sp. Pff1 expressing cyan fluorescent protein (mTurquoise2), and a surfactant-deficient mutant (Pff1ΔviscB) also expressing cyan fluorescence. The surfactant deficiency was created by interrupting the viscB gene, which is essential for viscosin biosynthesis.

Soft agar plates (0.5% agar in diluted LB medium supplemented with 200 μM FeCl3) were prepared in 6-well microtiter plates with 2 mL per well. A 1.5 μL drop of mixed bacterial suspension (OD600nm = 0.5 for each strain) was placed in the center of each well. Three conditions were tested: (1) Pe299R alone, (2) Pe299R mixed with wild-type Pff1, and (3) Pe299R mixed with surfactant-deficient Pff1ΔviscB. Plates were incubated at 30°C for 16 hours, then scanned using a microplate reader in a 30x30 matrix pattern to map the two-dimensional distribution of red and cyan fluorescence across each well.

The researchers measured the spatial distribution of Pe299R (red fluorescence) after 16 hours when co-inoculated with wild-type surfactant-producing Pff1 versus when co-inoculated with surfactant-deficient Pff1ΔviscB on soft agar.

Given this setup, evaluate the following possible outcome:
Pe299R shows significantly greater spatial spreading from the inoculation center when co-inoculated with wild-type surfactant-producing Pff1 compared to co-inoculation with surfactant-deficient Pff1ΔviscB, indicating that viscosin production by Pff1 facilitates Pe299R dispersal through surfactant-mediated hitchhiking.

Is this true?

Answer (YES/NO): YES